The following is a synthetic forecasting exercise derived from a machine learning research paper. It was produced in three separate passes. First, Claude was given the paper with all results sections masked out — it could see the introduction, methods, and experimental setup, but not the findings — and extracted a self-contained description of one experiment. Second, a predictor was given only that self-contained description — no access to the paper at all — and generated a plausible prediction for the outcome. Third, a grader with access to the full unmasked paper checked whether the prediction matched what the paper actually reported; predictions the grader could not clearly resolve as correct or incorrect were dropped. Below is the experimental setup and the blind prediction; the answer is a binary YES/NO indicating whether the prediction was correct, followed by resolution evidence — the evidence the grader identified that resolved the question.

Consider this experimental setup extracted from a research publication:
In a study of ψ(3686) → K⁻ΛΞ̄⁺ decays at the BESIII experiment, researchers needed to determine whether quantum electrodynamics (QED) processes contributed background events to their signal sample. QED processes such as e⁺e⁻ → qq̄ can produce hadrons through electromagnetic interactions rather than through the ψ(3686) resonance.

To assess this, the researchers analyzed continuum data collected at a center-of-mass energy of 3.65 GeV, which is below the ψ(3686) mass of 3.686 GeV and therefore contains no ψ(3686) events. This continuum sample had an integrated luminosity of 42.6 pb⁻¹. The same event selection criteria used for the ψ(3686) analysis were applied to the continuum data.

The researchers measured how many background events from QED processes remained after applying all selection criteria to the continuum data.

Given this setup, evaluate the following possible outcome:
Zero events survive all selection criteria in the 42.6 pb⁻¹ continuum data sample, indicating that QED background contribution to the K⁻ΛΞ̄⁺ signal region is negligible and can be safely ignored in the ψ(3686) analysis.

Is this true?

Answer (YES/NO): YES